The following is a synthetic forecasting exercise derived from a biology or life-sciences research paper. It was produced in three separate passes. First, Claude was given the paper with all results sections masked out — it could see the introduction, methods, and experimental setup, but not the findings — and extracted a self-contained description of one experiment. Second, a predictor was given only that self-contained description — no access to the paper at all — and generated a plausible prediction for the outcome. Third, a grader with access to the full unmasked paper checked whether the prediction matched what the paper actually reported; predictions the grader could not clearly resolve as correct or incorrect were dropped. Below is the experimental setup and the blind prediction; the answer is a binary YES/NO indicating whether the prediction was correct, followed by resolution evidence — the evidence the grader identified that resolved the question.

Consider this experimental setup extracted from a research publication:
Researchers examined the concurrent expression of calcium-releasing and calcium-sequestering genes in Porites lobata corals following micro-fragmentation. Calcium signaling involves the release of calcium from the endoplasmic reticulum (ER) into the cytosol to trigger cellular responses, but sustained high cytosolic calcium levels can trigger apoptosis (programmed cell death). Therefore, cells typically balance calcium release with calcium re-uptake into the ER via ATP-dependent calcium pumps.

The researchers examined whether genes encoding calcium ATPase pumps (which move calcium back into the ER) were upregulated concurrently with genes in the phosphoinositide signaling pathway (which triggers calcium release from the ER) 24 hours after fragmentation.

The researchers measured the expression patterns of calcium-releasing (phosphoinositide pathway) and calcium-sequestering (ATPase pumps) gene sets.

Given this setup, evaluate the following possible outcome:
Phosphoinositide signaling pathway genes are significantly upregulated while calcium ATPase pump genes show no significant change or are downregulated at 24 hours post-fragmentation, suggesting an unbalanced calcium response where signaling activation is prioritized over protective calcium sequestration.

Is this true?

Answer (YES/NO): NO